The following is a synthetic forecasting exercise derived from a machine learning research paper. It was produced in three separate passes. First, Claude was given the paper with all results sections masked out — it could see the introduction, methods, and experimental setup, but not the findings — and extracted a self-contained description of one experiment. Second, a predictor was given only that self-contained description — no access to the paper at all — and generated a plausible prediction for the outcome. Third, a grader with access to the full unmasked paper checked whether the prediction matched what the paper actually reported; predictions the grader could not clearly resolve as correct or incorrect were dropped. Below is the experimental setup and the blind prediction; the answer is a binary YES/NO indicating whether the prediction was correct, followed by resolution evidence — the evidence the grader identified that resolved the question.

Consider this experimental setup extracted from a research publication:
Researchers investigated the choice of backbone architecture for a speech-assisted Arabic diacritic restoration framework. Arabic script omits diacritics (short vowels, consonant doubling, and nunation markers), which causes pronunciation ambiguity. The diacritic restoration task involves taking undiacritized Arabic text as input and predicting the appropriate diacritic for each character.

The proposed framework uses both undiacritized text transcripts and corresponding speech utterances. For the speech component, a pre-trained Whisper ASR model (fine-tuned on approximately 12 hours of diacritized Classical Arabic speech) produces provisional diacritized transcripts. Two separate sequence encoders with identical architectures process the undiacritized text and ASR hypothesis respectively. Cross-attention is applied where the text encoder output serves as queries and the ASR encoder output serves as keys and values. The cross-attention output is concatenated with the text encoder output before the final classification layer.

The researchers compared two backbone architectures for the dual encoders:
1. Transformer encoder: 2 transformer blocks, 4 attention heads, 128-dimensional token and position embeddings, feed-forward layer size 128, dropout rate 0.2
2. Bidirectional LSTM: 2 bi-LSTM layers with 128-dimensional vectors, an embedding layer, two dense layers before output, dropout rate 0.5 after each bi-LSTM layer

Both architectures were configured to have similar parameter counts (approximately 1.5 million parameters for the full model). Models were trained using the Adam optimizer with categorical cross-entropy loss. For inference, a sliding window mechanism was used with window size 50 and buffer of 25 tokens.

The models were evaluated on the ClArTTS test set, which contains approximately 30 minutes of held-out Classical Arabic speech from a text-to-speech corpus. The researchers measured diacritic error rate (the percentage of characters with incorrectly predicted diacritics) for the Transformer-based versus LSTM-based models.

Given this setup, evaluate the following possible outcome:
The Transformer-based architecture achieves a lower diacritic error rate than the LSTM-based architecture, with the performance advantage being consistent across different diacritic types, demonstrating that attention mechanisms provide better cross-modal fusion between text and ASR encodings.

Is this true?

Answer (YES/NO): NO